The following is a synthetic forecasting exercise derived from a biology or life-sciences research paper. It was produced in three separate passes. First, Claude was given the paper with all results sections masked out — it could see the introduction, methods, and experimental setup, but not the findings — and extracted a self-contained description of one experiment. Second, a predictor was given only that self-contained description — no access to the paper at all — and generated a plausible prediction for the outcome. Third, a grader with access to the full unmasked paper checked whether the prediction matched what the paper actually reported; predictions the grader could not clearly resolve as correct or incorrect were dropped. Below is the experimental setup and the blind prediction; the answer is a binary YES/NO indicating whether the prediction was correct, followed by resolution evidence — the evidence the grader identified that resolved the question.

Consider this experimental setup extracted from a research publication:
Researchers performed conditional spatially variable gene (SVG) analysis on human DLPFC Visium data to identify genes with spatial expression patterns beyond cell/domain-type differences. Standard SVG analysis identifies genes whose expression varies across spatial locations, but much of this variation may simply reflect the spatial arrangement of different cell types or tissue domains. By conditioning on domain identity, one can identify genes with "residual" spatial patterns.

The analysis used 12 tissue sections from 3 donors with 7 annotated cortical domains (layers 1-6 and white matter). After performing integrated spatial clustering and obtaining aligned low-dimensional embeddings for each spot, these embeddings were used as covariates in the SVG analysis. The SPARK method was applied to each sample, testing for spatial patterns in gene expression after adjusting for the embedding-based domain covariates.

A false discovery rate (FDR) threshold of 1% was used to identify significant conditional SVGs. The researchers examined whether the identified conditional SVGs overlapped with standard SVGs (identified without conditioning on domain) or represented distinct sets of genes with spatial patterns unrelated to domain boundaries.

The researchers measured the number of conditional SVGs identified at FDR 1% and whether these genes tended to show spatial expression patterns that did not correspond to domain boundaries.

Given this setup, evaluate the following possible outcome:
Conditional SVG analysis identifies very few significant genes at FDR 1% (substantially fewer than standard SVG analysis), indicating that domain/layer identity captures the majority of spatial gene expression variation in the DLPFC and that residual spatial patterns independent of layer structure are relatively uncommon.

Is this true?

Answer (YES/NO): NO